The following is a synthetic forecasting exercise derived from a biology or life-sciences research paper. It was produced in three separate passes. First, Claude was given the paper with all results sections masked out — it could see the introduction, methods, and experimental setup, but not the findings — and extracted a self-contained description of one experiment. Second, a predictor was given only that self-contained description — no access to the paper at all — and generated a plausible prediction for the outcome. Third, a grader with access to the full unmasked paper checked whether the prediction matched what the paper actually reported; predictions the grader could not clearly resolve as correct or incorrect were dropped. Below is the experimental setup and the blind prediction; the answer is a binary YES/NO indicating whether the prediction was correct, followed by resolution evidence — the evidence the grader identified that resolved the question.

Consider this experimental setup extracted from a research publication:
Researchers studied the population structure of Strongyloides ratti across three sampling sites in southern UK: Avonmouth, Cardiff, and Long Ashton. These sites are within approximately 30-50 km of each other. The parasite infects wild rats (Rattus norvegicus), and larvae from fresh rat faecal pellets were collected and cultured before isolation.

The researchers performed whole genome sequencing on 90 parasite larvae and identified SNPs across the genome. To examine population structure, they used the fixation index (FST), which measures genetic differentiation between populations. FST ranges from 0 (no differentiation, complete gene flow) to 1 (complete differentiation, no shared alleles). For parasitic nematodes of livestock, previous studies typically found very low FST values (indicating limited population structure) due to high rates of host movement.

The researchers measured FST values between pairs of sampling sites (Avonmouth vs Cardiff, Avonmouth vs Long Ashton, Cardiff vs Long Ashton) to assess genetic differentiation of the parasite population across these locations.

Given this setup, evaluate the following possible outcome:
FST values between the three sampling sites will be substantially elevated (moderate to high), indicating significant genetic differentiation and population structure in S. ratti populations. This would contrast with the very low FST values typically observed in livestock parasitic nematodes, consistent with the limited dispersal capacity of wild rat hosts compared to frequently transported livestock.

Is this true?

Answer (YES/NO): NO